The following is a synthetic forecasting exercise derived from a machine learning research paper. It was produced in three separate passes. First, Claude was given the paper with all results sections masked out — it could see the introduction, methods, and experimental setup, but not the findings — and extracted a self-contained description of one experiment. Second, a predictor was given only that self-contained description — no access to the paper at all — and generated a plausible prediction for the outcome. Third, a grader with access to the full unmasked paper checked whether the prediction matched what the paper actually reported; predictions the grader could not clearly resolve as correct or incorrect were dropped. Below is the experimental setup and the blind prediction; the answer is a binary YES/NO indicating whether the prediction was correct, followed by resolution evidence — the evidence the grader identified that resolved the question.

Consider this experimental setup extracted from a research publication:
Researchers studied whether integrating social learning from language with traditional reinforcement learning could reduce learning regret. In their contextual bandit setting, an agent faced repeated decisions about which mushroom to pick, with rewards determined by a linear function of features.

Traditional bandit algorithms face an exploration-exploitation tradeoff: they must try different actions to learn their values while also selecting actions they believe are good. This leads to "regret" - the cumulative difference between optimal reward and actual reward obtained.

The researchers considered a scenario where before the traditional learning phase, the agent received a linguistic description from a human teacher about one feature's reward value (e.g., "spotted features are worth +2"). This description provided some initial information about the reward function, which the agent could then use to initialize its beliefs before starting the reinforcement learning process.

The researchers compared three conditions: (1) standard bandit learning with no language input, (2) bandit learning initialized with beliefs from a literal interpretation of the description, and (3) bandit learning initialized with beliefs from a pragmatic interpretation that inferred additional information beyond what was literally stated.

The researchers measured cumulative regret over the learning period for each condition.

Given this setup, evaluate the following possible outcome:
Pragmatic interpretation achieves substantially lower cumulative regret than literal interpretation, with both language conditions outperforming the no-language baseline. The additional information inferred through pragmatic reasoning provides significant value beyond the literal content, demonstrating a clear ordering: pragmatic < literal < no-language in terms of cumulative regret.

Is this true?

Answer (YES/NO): NO